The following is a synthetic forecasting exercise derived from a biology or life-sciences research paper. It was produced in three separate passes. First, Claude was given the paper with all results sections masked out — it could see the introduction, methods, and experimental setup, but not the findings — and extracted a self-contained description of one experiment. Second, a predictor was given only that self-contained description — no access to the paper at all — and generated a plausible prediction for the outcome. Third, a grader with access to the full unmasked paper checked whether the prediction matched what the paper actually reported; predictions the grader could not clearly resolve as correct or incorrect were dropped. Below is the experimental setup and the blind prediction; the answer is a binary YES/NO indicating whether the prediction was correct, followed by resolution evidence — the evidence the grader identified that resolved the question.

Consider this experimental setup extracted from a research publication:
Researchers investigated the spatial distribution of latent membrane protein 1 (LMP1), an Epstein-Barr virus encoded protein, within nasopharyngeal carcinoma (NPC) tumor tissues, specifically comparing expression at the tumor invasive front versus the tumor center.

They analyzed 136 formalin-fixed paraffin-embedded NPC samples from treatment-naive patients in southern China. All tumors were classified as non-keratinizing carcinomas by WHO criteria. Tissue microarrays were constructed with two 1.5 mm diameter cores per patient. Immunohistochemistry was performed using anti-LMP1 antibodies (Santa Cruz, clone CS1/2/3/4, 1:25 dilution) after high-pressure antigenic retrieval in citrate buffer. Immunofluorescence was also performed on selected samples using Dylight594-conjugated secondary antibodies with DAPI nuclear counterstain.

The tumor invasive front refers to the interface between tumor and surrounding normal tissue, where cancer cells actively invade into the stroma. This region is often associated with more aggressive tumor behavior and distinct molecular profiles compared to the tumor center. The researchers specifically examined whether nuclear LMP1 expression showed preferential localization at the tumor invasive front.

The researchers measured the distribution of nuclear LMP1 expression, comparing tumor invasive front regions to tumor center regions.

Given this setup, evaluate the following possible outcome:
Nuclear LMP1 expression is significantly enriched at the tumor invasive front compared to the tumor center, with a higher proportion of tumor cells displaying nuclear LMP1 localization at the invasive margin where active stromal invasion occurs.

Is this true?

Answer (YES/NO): YES